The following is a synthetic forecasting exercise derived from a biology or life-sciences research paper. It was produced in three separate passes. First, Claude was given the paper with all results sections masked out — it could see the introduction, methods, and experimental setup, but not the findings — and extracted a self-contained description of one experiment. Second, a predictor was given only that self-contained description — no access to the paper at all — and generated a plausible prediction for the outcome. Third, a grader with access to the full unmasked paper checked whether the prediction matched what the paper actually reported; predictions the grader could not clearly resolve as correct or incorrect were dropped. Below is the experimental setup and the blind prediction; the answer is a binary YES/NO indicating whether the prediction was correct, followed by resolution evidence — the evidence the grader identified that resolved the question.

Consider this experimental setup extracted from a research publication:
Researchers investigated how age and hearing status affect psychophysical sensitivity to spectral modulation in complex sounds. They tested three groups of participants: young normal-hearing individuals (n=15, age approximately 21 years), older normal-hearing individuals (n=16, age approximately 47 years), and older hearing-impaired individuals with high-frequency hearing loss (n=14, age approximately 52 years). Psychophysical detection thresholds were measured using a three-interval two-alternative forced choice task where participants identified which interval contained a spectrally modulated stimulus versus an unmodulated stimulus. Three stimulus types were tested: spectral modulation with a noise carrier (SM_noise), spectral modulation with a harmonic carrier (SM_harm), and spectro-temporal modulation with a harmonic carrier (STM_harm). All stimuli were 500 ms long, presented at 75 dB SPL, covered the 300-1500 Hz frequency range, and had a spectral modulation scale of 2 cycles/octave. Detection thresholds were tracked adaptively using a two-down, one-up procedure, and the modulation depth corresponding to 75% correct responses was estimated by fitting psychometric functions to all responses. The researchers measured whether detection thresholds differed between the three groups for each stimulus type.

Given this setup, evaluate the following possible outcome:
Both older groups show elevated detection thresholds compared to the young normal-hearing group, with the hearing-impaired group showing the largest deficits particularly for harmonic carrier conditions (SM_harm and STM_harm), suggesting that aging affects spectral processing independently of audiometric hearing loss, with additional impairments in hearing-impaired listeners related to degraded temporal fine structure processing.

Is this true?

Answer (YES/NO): NO